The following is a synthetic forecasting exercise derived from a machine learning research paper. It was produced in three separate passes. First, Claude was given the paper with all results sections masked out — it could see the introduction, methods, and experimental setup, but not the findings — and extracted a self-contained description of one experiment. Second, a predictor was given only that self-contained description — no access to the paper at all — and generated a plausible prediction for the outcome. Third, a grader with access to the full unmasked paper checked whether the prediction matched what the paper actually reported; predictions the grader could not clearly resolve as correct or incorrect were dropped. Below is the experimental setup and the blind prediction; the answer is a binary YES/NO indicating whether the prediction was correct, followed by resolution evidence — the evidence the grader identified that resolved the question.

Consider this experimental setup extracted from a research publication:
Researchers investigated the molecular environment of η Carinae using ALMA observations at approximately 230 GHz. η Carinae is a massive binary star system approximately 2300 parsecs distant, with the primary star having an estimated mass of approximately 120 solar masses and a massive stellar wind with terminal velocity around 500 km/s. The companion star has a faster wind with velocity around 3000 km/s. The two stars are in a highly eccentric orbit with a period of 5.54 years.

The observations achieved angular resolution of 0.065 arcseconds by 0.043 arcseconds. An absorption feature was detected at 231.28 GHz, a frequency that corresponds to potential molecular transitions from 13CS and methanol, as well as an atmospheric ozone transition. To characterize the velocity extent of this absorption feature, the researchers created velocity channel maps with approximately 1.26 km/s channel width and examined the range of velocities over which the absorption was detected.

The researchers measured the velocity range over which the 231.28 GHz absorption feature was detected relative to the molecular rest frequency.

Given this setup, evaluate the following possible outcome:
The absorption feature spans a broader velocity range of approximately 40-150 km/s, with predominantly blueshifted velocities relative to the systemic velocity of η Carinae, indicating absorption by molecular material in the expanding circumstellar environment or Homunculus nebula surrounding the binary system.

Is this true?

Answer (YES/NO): NO